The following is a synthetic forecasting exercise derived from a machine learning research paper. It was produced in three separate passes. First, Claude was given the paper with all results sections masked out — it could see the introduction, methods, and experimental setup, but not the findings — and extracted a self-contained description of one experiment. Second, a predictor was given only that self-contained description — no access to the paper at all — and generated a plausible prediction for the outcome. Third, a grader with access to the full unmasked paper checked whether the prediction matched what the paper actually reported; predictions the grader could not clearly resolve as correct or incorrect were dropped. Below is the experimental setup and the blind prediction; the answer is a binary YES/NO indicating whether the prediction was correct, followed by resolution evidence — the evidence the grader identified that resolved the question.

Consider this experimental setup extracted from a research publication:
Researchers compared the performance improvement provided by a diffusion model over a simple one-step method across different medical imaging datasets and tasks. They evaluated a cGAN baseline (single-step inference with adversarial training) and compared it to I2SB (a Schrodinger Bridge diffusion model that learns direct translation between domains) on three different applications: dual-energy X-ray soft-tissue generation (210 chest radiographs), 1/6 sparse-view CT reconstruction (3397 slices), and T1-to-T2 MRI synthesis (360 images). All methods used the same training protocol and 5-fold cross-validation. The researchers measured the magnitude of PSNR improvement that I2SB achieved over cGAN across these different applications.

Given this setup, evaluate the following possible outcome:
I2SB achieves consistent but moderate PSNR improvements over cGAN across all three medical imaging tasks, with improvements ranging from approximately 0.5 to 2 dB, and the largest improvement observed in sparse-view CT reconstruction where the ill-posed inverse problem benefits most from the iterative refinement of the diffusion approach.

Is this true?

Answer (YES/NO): NO